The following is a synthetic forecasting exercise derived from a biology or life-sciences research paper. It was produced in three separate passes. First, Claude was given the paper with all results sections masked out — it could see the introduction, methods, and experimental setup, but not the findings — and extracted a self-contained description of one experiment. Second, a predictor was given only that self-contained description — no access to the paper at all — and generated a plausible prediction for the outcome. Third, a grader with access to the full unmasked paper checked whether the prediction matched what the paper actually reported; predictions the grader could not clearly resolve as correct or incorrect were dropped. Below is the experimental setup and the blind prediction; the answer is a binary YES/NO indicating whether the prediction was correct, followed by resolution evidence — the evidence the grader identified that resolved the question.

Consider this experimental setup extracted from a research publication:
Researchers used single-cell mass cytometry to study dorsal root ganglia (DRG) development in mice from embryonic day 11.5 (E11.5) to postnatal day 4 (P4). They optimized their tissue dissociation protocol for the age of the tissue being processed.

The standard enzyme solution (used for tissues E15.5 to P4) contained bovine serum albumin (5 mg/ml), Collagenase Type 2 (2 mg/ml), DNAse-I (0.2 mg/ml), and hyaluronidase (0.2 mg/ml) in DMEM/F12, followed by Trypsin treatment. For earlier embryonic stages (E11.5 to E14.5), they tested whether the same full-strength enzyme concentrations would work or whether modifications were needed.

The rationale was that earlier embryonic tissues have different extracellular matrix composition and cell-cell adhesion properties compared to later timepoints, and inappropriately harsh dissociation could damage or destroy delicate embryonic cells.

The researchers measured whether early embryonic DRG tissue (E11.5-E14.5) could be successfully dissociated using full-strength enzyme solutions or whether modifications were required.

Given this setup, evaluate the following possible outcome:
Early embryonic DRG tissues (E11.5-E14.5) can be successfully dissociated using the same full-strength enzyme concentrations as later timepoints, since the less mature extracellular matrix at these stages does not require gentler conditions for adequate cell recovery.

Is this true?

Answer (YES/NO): NO